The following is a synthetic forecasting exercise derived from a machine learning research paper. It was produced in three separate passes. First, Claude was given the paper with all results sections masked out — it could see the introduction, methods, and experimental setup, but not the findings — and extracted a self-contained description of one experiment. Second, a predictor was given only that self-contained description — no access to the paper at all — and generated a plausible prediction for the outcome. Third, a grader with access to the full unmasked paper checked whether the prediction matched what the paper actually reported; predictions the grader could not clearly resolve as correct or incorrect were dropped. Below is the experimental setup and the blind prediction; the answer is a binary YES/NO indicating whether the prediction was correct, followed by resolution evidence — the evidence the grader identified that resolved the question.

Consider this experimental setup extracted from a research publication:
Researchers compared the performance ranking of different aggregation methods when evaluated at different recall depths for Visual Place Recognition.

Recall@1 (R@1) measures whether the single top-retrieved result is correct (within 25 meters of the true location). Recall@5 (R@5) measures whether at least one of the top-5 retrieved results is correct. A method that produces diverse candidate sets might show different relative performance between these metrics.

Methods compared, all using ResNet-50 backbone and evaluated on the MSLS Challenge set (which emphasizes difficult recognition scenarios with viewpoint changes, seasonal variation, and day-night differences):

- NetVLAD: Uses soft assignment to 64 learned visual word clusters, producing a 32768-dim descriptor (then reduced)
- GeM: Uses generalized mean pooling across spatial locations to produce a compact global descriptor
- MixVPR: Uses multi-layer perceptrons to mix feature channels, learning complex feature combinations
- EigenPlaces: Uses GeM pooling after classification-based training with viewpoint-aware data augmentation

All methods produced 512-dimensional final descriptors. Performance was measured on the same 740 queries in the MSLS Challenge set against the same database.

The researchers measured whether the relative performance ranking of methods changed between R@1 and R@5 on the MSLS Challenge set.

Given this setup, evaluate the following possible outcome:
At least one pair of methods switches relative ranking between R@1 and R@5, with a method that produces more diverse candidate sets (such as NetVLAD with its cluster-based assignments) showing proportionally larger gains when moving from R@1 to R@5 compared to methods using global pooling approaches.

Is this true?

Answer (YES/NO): NO